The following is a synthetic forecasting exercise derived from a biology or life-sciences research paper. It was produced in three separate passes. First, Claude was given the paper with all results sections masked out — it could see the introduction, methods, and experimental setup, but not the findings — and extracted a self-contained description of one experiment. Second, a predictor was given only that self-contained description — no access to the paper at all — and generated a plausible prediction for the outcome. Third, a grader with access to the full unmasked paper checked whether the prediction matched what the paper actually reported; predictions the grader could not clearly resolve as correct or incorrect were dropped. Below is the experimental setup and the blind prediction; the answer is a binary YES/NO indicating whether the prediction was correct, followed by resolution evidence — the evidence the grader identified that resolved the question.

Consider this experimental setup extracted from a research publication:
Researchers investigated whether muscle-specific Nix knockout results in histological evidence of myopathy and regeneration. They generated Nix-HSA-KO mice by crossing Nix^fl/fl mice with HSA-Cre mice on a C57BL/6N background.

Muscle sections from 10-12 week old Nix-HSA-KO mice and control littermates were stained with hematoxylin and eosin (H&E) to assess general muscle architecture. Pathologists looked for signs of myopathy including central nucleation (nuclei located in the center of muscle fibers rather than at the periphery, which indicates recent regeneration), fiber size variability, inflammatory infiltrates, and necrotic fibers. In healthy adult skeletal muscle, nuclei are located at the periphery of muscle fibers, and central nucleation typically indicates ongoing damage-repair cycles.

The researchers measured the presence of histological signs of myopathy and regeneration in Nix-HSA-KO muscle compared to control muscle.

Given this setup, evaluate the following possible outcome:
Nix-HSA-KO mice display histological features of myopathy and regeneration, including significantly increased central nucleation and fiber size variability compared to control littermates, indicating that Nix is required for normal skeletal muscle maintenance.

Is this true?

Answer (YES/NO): YES